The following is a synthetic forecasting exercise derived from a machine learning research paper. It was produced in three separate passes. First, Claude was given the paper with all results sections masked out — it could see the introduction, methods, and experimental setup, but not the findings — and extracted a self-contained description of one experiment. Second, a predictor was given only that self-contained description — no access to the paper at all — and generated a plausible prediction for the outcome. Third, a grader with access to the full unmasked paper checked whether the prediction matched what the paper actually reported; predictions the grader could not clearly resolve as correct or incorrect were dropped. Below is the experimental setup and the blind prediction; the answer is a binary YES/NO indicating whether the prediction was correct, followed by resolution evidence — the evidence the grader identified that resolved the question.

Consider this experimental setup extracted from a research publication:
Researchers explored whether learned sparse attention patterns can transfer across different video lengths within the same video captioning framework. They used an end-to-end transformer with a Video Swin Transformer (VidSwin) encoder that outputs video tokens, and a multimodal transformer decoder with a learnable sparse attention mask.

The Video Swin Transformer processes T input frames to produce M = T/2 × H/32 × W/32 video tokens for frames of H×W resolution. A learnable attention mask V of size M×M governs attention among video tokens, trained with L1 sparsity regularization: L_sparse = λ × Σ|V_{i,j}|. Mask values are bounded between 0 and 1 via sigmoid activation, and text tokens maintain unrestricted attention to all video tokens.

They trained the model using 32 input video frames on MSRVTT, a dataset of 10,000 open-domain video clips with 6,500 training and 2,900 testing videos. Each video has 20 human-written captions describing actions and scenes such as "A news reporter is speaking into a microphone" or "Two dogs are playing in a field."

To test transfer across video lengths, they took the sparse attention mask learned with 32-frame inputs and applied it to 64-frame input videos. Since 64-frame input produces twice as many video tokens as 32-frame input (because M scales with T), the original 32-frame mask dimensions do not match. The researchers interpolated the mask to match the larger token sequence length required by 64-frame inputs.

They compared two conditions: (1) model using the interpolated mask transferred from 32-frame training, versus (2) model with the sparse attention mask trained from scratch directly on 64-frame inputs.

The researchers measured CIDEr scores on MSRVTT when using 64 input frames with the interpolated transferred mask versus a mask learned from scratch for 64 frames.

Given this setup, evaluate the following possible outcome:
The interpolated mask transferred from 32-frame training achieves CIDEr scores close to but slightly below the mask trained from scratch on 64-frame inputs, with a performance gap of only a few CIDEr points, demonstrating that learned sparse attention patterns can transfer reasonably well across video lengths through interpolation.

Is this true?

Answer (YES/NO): NO